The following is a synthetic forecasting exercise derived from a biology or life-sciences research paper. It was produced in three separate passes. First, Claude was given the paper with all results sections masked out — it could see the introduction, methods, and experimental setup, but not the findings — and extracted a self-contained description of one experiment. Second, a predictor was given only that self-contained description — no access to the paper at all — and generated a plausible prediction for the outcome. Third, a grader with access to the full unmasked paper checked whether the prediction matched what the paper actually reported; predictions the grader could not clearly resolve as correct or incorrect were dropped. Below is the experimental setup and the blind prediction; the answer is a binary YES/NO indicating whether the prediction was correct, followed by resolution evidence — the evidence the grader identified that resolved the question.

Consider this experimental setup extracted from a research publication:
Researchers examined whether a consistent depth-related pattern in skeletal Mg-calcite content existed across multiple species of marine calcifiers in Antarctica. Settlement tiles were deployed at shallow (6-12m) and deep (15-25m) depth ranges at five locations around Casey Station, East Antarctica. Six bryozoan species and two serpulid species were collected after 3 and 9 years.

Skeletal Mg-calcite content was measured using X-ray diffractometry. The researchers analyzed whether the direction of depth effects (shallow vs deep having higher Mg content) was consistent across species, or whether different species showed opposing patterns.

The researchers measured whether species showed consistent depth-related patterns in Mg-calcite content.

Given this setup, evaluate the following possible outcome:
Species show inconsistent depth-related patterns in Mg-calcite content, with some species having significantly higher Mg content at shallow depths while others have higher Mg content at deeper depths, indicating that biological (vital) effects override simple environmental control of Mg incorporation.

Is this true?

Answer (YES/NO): YES